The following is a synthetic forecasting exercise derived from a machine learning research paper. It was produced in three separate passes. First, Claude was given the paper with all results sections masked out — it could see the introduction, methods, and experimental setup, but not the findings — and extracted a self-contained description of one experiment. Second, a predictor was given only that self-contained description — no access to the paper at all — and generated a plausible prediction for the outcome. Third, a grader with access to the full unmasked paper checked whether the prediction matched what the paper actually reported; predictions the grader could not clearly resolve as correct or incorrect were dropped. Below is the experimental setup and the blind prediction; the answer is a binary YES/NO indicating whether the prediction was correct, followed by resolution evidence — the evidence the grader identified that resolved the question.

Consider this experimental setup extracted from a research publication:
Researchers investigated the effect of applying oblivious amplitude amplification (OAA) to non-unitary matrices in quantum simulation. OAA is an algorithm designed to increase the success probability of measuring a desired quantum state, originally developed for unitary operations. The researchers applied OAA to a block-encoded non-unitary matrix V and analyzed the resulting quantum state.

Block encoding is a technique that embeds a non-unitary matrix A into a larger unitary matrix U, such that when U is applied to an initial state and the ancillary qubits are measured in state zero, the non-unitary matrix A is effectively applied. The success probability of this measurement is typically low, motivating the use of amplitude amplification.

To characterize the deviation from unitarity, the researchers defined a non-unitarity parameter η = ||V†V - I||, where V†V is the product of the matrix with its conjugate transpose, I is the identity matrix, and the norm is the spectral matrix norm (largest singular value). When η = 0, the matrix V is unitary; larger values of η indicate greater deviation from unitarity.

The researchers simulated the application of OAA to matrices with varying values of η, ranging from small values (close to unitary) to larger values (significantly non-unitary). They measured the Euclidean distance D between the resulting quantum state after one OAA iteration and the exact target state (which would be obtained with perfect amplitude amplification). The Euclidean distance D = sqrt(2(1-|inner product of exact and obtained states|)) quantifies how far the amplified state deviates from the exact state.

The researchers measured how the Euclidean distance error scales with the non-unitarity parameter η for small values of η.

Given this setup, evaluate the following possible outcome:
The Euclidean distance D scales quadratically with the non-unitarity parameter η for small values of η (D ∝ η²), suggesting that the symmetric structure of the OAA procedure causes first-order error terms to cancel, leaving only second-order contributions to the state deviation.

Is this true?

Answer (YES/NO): NO